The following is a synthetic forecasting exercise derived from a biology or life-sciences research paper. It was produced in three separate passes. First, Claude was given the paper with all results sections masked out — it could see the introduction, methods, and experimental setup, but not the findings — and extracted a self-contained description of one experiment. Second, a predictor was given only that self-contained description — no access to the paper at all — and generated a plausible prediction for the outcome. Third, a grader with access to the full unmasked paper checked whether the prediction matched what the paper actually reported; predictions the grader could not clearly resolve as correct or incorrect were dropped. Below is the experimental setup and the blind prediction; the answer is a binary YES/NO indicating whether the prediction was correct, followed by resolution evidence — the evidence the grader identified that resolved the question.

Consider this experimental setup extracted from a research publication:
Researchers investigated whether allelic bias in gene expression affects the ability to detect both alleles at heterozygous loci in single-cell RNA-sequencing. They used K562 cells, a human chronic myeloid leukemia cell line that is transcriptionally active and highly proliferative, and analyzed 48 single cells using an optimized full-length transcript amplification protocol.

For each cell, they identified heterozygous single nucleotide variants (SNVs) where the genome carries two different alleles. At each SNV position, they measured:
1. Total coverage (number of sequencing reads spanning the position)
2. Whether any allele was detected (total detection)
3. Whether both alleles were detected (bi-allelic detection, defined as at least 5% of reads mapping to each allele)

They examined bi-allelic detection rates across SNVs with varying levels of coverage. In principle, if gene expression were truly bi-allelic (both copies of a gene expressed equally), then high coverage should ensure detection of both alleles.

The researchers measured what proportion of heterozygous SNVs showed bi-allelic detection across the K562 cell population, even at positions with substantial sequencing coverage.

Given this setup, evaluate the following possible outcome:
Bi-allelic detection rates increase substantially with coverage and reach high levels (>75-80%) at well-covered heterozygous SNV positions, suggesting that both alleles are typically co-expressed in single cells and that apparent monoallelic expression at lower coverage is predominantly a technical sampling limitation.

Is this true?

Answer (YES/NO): NO